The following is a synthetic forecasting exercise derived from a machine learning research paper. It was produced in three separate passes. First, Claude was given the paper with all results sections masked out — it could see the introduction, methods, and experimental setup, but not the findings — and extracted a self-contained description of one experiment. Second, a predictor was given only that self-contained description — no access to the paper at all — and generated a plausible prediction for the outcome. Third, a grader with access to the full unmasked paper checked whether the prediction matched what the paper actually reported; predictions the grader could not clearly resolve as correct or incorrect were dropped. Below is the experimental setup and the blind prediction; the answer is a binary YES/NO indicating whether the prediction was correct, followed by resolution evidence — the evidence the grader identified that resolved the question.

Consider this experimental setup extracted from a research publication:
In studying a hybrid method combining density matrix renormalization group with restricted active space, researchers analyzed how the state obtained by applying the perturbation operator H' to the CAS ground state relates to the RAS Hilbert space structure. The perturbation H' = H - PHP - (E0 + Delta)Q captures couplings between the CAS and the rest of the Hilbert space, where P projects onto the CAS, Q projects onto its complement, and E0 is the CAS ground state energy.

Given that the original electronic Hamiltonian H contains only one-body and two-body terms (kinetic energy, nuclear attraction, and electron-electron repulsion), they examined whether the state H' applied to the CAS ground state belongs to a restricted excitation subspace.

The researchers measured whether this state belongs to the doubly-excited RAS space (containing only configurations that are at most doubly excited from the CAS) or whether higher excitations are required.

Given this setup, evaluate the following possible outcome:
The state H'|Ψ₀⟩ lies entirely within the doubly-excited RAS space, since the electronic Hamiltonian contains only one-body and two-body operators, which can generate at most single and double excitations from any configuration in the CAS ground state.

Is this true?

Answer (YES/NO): YES